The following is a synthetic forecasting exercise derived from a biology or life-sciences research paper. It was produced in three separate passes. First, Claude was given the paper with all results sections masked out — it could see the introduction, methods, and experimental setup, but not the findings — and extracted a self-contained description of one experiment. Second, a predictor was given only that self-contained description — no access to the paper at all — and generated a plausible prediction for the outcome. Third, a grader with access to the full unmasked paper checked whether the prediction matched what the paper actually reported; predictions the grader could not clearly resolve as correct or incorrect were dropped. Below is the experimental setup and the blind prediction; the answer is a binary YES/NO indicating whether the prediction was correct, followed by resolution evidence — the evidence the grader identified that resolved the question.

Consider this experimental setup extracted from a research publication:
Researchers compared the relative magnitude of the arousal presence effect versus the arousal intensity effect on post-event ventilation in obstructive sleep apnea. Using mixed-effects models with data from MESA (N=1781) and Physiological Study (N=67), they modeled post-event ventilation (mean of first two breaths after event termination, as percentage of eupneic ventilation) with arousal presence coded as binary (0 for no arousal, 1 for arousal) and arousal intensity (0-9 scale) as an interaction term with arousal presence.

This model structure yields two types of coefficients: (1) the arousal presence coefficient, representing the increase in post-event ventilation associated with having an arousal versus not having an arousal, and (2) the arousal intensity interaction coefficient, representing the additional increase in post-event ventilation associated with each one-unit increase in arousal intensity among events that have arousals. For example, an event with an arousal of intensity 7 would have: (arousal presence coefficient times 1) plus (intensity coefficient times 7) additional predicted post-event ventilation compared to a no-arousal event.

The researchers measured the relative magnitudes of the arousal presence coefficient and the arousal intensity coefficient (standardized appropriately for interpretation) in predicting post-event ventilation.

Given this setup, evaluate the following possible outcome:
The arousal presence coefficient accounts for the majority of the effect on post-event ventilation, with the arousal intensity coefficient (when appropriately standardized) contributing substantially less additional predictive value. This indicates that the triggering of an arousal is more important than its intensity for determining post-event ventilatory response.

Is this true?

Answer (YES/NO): NO